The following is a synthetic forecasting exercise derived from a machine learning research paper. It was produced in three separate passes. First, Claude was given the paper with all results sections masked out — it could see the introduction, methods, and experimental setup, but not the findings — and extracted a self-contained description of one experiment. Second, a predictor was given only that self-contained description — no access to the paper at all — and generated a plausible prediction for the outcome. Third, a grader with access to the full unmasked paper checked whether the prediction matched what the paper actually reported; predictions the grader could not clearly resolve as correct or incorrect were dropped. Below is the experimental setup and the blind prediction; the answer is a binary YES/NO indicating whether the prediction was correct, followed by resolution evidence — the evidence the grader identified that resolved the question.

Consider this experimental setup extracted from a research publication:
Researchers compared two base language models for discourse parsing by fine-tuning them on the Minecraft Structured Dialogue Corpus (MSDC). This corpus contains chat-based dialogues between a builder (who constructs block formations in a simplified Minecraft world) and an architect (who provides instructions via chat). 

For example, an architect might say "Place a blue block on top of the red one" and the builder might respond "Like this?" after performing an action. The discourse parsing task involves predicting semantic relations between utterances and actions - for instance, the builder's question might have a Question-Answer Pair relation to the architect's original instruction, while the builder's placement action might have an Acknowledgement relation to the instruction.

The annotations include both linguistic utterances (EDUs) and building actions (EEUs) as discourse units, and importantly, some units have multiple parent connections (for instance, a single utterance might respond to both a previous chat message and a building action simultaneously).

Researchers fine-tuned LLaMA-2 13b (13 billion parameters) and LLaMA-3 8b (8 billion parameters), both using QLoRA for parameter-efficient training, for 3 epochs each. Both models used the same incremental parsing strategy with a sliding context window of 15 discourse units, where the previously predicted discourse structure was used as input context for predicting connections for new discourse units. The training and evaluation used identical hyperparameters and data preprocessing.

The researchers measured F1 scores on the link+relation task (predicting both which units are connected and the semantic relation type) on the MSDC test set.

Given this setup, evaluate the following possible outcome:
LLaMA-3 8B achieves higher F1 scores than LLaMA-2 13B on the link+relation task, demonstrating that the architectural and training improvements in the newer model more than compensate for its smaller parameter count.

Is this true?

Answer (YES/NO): YES